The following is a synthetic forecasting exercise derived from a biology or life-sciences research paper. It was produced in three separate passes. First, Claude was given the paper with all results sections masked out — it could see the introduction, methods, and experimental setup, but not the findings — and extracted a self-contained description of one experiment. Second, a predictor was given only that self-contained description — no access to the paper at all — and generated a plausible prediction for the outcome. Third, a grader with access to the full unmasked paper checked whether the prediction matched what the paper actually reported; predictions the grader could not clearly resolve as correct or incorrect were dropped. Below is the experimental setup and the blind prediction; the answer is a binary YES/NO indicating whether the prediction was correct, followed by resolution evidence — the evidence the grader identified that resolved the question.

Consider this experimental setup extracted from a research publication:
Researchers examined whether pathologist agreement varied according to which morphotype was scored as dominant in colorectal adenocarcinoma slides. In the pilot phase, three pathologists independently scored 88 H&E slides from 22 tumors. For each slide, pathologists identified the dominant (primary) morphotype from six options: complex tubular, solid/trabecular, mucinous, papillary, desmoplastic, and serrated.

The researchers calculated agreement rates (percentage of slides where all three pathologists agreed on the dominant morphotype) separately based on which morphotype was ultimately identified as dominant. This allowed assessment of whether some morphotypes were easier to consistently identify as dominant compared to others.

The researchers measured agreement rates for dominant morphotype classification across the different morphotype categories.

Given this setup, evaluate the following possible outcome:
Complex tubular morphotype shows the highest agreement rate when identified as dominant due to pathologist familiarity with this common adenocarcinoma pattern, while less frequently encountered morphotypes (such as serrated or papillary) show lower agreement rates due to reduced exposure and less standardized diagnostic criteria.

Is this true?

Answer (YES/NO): NO